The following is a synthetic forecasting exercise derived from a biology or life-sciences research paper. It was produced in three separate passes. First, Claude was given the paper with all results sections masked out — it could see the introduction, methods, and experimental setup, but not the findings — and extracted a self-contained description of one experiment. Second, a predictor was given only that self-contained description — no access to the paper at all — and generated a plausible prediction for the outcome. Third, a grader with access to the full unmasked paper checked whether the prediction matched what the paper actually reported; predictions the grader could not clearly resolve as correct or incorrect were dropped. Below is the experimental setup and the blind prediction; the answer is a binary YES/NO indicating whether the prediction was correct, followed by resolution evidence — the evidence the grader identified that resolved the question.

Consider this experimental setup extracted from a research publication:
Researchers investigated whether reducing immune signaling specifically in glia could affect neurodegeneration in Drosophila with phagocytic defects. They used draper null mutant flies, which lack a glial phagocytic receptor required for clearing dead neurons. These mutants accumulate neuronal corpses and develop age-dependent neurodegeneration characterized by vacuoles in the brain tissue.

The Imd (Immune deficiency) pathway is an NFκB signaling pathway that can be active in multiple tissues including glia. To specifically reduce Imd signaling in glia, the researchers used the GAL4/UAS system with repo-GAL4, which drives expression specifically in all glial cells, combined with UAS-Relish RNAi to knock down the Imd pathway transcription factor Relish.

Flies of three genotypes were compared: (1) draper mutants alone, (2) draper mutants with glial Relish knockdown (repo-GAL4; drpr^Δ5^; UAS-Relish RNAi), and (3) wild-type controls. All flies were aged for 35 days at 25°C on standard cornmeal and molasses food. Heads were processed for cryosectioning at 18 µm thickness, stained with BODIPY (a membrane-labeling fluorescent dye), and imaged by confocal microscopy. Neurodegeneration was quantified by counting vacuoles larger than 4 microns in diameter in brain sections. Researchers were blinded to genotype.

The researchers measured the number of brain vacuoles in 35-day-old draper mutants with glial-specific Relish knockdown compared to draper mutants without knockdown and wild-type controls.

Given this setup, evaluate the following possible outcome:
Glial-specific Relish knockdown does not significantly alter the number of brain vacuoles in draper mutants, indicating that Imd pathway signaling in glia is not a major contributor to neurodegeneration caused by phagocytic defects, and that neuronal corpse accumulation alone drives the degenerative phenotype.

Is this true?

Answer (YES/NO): NO